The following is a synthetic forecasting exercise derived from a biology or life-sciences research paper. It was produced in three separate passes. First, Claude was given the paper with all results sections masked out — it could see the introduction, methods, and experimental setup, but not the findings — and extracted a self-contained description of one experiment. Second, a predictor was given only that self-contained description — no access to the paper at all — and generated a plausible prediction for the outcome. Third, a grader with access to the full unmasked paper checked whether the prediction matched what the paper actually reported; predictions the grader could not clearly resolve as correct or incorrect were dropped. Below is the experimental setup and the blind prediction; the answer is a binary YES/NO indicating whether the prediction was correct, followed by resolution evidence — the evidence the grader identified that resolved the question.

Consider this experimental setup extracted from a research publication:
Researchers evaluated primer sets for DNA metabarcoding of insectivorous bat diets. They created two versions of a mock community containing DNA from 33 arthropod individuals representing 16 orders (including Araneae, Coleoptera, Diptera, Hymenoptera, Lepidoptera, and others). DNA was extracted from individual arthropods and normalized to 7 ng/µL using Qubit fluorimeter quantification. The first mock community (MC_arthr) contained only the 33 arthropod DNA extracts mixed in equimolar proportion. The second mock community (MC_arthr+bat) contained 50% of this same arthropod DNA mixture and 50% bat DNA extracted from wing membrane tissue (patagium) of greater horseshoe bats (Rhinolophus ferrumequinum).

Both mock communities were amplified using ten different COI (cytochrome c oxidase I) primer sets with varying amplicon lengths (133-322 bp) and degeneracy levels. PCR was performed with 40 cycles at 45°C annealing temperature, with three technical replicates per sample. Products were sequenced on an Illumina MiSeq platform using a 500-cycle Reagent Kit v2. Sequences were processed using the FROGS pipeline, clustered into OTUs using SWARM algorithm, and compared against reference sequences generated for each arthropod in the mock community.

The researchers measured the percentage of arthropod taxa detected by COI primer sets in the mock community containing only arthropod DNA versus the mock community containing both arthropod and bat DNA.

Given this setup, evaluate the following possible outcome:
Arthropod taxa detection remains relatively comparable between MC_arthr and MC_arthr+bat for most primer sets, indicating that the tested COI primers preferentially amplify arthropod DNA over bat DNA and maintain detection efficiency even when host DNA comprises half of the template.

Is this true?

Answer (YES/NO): YES